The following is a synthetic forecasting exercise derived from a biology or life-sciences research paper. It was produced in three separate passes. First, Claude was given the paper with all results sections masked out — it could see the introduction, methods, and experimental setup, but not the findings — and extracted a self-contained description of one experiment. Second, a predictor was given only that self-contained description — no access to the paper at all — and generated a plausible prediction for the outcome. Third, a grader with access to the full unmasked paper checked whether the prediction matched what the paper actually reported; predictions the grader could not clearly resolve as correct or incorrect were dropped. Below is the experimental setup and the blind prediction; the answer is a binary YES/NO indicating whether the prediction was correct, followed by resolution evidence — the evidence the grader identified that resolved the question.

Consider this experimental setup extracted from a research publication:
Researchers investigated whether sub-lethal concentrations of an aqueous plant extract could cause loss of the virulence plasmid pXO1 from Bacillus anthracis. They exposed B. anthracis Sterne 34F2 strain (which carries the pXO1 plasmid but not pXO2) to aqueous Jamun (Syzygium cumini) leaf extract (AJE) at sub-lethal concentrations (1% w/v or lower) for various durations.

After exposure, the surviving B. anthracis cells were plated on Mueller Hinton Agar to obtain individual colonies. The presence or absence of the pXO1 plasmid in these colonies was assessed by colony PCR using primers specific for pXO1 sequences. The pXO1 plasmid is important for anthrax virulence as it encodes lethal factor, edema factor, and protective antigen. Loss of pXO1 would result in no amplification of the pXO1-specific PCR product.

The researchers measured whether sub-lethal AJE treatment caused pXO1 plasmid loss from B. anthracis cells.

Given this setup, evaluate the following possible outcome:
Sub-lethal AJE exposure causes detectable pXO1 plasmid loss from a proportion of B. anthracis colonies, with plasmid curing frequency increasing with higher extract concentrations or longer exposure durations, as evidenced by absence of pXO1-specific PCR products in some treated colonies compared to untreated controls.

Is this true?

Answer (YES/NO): NO